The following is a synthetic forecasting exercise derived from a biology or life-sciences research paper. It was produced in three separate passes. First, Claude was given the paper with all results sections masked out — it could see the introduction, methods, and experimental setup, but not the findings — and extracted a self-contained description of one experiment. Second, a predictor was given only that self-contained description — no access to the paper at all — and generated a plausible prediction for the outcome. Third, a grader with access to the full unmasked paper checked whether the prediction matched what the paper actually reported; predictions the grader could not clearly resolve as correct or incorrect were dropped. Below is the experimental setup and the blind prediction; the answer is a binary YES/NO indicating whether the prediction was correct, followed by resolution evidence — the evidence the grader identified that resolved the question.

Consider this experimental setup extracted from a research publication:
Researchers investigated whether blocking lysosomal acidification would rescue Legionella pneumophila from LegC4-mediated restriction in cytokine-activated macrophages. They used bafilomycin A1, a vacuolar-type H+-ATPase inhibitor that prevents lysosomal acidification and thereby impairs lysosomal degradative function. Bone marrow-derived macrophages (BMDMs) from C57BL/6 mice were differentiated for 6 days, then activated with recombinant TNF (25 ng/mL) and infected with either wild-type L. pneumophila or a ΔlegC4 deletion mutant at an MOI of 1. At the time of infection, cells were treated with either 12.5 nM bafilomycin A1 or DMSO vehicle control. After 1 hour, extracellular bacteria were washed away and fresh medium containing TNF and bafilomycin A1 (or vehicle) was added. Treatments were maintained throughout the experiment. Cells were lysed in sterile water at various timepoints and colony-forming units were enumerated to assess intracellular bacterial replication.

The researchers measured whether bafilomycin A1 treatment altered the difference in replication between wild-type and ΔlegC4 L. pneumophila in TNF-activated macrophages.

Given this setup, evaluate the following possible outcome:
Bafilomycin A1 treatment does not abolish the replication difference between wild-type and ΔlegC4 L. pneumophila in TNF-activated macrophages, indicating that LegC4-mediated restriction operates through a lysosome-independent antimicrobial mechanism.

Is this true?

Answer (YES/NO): NO